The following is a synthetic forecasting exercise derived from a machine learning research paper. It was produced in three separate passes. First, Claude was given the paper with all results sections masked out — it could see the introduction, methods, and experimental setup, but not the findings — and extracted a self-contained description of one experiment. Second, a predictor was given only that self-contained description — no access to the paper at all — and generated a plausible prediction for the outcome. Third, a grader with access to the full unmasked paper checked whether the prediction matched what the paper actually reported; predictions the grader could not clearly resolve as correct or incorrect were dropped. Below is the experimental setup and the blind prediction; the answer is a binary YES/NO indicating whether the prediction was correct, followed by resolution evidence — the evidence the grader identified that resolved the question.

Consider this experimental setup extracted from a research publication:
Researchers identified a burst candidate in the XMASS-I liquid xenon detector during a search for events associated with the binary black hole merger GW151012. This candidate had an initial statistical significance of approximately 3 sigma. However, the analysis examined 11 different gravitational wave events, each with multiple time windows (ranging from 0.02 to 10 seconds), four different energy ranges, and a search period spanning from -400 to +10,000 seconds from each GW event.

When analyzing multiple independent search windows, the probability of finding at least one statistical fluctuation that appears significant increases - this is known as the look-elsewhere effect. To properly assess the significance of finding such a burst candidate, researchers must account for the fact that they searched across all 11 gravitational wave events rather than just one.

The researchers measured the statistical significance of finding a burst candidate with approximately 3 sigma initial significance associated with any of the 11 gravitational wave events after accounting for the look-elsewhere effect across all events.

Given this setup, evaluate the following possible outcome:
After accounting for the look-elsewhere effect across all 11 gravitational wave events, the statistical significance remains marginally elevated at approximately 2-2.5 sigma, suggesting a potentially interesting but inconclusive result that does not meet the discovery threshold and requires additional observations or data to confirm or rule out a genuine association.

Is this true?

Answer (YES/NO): YES